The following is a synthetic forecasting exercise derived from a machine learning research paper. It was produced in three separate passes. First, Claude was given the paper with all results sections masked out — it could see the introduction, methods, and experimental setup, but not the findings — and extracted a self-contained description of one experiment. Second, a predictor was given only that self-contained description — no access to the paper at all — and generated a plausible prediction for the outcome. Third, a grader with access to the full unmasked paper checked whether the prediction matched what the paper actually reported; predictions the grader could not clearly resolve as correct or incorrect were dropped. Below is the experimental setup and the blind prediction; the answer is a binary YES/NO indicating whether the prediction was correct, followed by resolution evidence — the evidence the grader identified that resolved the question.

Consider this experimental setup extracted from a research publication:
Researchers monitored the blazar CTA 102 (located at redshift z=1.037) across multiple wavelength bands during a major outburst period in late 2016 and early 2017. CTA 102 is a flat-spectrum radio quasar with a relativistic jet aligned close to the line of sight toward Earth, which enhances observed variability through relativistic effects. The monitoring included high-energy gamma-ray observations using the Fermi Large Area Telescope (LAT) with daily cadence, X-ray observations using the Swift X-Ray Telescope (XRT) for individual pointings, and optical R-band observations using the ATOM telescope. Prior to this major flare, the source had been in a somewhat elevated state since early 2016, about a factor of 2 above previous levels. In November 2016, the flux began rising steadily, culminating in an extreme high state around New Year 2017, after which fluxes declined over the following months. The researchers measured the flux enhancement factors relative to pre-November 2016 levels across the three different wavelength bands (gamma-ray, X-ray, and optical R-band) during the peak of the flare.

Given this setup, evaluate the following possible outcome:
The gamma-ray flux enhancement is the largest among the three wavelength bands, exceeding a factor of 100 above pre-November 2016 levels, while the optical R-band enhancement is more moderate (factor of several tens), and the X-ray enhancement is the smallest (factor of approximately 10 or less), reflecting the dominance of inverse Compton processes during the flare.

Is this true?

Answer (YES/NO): NO